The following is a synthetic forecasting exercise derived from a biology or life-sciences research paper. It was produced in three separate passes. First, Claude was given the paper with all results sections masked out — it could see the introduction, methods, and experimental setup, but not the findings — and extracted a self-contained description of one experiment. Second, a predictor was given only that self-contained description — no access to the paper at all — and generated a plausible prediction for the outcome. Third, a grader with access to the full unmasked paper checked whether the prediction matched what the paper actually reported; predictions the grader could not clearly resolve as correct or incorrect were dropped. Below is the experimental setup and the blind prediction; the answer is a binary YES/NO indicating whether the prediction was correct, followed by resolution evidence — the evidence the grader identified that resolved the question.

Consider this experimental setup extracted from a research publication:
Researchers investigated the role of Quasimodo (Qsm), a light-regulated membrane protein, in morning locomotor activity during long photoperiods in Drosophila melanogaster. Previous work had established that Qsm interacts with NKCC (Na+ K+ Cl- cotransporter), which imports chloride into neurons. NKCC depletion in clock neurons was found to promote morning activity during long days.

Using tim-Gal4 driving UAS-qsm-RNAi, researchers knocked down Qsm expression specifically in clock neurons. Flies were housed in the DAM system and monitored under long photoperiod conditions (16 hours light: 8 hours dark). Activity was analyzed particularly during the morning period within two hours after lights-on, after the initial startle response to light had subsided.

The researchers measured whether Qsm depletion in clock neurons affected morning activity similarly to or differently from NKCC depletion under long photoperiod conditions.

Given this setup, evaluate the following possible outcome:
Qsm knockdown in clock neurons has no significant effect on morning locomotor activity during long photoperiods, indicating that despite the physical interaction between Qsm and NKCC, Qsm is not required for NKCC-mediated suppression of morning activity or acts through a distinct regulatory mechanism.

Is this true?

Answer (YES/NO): NO